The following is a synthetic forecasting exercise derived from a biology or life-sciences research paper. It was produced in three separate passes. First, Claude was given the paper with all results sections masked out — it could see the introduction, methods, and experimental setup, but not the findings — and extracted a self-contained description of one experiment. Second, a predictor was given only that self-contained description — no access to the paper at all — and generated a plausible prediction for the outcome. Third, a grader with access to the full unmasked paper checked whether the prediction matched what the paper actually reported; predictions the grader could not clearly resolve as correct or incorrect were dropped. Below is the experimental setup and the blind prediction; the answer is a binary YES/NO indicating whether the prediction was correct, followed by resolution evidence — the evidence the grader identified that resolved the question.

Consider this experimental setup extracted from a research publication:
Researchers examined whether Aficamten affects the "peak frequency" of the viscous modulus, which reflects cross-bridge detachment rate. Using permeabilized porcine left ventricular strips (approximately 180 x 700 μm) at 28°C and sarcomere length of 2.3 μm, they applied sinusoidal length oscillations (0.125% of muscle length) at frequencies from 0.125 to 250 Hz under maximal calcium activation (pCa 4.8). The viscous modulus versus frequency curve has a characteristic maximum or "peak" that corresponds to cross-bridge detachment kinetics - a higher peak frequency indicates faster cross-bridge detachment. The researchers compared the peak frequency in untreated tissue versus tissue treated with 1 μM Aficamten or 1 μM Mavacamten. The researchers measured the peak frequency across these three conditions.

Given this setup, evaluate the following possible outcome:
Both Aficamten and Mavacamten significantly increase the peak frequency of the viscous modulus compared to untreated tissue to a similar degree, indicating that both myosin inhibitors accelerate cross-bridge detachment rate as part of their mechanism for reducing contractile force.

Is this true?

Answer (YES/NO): NO